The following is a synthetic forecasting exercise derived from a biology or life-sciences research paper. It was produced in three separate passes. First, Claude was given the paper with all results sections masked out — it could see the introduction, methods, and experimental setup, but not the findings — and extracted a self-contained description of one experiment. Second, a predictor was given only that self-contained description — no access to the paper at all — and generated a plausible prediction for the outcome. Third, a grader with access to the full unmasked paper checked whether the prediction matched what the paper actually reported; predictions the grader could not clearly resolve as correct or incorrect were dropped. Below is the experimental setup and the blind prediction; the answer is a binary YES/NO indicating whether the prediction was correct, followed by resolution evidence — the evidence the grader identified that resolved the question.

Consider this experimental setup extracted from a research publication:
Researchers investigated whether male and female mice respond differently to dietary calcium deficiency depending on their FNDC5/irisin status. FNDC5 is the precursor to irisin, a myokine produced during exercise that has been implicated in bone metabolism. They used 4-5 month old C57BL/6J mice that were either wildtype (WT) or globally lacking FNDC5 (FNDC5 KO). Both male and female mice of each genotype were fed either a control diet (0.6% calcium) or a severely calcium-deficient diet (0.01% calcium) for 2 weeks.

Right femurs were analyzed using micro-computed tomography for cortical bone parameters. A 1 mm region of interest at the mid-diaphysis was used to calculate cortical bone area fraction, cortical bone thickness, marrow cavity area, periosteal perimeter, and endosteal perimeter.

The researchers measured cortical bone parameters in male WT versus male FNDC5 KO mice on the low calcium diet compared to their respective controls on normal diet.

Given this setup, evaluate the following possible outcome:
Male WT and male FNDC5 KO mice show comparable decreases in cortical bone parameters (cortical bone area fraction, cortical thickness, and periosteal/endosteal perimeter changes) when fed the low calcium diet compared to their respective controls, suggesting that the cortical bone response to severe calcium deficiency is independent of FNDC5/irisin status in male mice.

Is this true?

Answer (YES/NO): NO